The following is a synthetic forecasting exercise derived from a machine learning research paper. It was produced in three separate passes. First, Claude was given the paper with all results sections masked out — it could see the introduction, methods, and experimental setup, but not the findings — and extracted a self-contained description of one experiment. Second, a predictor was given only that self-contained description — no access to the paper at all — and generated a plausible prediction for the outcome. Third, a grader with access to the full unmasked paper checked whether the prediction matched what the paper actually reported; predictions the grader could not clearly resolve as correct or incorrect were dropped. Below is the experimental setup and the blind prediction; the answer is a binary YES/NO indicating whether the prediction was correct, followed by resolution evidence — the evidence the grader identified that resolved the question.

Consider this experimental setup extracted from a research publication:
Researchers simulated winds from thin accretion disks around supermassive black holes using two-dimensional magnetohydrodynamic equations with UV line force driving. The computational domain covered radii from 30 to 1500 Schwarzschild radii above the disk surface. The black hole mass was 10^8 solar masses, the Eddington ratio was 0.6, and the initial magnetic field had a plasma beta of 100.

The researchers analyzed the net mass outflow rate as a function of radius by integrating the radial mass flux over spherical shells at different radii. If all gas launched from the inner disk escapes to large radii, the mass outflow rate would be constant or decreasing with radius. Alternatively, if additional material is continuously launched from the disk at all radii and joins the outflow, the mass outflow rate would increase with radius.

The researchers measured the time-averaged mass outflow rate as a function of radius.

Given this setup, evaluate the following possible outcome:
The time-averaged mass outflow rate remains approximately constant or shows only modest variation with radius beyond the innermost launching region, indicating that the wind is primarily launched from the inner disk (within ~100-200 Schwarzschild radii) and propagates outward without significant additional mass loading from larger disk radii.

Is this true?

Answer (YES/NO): NO